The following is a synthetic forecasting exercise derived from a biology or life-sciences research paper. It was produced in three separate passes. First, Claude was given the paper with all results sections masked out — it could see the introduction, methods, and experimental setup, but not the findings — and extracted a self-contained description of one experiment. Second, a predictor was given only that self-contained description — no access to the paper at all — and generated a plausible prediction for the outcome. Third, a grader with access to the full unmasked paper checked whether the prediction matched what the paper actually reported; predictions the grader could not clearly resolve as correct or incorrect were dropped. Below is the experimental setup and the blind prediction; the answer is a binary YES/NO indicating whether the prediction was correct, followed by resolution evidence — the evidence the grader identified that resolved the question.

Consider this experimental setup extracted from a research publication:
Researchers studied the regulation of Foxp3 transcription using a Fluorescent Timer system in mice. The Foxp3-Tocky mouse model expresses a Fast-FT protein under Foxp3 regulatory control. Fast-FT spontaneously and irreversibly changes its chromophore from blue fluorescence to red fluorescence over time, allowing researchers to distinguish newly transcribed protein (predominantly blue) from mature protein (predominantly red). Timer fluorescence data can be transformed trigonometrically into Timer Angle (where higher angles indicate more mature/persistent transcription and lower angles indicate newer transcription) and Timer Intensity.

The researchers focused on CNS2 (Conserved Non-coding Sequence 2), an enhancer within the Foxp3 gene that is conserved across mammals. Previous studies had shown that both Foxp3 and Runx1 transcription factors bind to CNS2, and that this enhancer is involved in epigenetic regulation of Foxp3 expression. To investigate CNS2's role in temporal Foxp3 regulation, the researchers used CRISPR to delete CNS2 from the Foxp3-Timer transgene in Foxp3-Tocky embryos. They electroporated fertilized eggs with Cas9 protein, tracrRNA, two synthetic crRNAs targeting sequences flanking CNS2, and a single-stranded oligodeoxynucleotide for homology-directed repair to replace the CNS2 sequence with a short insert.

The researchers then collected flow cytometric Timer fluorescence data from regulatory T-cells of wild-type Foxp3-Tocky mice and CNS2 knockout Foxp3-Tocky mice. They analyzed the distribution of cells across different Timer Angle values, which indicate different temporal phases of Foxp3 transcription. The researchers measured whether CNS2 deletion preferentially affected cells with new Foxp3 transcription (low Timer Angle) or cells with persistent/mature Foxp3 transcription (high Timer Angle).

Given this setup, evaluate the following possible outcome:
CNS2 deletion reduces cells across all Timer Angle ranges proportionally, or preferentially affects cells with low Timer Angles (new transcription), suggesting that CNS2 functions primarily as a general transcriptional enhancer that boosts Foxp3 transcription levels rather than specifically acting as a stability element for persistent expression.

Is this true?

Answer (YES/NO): NO